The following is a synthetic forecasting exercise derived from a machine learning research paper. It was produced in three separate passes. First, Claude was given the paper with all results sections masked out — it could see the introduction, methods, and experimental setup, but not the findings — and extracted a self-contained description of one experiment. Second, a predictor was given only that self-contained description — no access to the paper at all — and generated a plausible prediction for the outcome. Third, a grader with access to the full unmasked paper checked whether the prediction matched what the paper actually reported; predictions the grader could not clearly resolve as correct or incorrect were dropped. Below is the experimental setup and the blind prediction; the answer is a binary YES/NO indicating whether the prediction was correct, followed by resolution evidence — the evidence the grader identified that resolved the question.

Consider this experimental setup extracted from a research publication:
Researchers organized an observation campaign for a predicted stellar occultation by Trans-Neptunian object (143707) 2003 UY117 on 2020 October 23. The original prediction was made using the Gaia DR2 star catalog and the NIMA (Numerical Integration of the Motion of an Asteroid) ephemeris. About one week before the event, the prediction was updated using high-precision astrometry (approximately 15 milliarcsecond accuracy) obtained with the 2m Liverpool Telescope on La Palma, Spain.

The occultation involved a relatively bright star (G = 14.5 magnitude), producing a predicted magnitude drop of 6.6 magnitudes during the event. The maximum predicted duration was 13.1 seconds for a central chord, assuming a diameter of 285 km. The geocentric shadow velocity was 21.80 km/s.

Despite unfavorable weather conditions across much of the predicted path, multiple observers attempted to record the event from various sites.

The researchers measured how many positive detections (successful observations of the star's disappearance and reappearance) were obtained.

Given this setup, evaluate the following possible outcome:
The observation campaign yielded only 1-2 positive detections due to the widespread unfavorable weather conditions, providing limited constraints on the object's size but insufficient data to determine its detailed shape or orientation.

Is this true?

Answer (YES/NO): NO